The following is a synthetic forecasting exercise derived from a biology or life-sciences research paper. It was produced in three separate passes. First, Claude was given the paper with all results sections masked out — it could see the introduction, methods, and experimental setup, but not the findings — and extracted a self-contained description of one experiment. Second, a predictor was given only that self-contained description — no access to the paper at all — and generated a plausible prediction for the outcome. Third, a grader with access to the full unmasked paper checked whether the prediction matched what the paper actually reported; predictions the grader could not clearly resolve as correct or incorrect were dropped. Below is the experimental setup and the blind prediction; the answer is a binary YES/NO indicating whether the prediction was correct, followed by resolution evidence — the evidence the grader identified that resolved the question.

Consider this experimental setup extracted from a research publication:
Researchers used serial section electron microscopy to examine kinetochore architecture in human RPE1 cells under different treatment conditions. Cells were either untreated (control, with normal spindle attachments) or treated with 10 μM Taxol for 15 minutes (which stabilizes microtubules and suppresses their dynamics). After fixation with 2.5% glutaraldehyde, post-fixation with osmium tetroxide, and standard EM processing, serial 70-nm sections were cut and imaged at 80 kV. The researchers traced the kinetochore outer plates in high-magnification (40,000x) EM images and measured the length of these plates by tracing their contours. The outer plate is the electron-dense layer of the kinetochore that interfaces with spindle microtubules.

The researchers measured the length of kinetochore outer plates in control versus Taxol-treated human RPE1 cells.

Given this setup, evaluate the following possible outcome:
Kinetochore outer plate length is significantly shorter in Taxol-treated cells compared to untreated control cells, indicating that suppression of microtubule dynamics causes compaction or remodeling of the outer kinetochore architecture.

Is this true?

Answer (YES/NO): NO